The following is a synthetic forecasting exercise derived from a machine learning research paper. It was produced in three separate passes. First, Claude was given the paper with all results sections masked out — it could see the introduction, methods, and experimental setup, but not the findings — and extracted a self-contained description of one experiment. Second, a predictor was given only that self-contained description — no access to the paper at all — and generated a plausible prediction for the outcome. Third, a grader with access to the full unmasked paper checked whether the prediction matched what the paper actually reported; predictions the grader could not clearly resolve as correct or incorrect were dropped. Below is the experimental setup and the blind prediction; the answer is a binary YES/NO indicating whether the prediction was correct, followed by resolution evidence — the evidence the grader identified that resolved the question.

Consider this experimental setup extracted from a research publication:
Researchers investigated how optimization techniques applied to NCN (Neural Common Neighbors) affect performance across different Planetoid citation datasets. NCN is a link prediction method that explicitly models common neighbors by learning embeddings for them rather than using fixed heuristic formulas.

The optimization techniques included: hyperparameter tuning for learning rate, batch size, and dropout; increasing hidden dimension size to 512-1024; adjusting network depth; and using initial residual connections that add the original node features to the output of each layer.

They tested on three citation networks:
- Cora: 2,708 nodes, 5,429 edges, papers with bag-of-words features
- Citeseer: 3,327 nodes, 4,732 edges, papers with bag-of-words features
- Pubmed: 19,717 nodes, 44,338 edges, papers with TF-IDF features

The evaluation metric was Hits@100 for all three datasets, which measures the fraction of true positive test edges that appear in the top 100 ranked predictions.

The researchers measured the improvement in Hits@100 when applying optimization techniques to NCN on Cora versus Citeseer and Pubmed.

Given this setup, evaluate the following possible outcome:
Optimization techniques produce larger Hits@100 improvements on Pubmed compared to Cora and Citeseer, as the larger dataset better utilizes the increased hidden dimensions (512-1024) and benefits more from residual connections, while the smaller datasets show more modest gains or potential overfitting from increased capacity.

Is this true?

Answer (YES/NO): NO